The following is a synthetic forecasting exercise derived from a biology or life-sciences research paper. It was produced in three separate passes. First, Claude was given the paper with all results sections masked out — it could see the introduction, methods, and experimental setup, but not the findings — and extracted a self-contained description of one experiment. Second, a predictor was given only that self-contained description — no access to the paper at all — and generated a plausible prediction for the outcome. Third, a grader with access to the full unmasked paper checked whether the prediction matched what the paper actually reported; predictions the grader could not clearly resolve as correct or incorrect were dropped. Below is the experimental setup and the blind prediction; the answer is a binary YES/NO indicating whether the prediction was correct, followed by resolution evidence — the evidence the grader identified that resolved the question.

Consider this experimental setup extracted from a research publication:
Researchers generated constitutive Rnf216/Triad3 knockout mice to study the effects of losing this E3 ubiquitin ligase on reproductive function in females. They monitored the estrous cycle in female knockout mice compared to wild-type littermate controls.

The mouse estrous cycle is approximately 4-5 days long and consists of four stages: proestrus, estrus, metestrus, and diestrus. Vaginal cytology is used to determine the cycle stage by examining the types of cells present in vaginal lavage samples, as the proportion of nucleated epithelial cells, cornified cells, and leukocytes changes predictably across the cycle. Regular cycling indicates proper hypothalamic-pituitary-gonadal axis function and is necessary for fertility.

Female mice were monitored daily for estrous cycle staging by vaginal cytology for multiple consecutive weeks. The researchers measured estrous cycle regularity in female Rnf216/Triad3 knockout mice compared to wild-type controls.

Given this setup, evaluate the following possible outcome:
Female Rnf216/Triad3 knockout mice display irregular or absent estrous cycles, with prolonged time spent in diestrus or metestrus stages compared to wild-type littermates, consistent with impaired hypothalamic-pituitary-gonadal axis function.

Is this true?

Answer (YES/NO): YES